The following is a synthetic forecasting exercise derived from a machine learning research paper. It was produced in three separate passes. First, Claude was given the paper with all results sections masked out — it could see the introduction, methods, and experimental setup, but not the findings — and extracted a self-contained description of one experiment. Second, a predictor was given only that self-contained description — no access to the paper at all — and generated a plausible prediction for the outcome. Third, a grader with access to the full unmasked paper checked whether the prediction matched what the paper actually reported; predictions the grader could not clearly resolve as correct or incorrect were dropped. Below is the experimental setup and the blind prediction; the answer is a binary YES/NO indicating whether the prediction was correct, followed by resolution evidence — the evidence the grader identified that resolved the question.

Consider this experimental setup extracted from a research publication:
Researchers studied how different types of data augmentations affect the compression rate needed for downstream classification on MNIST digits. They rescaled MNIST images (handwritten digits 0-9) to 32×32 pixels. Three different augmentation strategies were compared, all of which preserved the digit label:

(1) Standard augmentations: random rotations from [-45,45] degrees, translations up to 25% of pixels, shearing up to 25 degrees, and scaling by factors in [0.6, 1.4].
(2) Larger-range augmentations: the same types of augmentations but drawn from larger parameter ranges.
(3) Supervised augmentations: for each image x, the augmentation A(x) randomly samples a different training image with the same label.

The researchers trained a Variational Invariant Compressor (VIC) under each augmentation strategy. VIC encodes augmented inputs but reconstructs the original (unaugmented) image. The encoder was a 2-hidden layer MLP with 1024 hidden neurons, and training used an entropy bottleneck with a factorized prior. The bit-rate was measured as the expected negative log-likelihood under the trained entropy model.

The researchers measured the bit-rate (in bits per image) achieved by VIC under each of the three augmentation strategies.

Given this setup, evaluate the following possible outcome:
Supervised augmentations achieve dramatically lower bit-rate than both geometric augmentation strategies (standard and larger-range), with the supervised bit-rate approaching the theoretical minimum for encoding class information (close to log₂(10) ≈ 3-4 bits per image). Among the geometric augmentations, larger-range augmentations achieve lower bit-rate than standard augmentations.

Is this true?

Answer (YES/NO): YES